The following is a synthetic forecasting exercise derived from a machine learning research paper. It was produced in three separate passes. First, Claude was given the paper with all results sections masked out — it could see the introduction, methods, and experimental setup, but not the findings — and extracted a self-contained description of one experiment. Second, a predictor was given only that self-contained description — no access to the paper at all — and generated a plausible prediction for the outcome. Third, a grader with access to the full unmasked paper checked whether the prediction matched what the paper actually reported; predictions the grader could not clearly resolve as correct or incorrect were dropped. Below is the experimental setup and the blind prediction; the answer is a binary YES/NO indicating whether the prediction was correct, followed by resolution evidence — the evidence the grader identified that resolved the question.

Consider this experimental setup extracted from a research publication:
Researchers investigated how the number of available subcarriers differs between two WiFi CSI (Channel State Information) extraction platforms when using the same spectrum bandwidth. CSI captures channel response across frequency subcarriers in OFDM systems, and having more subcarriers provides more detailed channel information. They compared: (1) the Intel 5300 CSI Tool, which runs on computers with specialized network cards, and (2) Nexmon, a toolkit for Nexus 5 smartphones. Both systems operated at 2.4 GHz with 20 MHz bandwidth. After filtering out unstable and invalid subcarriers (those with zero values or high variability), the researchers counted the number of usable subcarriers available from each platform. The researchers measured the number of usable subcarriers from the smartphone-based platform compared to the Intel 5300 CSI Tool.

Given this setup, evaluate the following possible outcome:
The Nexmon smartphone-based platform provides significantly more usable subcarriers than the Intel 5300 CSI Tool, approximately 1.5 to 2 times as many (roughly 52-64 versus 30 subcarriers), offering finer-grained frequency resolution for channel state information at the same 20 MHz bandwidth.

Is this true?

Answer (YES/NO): NO